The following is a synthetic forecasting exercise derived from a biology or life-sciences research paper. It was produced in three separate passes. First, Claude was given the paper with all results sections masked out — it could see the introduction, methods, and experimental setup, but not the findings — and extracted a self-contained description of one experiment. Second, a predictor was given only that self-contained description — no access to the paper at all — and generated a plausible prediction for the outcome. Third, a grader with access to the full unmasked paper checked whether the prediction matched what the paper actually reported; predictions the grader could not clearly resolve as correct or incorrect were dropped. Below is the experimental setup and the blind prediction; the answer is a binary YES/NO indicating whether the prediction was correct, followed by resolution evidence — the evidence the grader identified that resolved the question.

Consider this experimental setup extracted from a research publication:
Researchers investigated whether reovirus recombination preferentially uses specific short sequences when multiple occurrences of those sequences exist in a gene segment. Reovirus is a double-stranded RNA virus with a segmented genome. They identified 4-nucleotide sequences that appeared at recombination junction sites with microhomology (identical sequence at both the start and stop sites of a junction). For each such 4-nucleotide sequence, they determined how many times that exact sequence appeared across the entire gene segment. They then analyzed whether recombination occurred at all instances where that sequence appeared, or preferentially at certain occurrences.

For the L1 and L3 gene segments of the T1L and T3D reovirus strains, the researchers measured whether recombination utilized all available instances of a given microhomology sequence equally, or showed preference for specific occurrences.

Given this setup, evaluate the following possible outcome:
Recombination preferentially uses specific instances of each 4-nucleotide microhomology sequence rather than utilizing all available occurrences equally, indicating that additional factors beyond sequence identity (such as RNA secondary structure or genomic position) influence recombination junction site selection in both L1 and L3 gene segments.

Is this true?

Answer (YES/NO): YES